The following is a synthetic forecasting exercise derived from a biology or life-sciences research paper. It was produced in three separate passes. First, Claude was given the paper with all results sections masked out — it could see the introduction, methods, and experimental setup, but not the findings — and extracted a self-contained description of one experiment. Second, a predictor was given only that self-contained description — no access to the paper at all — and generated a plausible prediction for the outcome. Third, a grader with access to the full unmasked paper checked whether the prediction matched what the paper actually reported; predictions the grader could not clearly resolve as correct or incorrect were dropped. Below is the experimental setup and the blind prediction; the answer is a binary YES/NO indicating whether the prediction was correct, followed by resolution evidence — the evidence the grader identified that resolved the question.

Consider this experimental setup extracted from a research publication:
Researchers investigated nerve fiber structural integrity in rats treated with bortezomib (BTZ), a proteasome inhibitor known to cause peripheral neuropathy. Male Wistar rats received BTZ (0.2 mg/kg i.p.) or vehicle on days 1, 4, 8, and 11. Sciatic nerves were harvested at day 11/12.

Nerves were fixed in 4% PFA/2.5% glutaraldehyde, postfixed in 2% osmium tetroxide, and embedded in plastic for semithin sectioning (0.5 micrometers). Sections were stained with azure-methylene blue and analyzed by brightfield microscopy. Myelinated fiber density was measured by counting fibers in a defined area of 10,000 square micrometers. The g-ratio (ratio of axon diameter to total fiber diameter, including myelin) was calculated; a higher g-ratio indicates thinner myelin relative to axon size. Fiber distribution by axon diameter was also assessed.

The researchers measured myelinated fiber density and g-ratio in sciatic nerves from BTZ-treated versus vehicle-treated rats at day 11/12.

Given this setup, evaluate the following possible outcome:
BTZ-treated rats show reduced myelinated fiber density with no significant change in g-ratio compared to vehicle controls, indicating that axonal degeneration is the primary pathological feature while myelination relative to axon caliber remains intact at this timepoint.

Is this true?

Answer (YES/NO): NO